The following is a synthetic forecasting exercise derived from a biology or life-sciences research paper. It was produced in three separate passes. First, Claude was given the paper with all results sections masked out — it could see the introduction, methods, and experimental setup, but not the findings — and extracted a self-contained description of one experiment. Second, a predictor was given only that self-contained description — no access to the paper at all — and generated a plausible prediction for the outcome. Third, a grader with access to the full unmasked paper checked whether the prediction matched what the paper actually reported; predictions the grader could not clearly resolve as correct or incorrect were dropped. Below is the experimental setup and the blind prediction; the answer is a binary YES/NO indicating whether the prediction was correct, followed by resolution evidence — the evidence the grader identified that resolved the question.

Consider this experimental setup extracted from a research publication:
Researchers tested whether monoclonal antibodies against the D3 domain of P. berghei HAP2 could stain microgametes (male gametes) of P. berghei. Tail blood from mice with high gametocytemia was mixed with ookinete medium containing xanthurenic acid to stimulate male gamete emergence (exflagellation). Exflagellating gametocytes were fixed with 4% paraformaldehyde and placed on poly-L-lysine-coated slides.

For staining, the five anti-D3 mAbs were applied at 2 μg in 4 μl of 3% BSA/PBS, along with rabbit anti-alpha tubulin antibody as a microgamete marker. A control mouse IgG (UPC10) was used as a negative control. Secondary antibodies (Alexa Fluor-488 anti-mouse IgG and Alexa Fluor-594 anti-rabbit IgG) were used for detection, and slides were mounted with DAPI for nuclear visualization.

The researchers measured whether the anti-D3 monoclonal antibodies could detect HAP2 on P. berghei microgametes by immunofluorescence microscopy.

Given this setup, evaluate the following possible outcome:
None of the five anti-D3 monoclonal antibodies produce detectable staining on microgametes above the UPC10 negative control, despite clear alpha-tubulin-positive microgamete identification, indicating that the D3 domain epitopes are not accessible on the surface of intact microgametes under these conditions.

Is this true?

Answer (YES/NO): NO